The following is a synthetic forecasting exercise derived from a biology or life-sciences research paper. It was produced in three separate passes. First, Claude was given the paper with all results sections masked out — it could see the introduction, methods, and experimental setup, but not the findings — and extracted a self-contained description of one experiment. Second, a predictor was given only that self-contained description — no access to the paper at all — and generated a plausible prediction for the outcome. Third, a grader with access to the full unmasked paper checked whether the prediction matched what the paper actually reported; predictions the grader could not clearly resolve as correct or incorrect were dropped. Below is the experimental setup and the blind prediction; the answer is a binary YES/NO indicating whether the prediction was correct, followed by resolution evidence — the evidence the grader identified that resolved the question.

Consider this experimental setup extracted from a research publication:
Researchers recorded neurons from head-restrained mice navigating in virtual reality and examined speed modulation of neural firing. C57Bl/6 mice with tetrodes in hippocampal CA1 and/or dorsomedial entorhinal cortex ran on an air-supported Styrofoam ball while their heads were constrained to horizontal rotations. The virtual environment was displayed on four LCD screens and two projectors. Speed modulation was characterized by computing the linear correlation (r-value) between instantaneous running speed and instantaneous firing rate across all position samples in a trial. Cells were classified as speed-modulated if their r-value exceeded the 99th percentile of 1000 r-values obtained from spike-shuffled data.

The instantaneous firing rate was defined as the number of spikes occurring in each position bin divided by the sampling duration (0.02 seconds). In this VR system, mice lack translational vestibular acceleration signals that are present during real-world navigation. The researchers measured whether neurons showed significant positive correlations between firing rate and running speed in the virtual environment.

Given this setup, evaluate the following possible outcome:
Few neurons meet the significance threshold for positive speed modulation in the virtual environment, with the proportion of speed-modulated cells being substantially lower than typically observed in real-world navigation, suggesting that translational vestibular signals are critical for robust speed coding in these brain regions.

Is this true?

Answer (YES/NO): NO